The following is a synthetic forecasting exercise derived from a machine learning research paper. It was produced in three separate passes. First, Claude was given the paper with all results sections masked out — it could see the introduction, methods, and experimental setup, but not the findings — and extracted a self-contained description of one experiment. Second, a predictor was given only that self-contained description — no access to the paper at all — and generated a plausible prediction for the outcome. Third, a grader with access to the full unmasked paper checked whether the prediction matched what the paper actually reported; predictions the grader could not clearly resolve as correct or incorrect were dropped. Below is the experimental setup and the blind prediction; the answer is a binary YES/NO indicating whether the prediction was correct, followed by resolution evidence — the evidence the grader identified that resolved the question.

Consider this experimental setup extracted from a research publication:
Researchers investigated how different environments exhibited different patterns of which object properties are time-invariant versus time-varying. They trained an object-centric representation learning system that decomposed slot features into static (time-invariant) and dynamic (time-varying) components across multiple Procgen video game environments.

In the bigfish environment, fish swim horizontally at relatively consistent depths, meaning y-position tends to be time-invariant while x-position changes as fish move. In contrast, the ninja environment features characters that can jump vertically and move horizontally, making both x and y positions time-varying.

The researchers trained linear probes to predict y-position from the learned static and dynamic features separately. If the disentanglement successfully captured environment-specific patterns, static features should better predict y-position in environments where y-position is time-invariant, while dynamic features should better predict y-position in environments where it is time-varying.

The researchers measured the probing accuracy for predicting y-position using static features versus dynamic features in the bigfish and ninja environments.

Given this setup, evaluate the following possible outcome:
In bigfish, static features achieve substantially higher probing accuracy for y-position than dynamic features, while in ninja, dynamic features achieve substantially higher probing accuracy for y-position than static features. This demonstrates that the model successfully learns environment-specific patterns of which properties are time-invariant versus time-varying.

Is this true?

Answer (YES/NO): YES